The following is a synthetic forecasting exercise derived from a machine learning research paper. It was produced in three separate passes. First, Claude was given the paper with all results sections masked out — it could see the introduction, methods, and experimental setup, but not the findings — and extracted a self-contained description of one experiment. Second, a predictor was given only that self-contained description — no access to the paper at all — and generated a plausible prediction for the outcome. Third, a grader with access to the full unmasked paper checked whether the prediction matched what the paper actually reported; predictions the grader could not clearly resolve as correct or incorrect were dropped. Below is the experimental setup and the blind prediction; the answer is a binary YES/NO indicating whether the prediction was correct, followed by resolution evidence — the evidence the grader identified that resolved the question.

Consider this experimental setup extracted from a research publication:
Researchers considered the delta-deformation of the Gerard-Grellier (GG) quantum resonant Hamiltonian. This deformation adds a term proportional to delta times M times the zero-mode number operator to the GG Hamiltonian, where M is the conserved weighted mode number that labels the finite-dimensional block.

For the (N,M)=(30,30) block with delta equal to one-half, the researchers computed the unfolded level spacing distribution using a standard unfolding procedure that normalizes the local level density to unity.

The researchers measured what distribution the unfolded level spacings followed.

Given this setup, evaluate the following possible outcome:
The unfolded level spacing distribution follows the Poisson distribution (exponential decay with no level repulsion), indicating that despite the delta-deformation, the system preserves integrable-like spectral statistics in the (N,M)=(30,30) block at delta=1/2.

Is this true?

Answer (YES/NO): YES